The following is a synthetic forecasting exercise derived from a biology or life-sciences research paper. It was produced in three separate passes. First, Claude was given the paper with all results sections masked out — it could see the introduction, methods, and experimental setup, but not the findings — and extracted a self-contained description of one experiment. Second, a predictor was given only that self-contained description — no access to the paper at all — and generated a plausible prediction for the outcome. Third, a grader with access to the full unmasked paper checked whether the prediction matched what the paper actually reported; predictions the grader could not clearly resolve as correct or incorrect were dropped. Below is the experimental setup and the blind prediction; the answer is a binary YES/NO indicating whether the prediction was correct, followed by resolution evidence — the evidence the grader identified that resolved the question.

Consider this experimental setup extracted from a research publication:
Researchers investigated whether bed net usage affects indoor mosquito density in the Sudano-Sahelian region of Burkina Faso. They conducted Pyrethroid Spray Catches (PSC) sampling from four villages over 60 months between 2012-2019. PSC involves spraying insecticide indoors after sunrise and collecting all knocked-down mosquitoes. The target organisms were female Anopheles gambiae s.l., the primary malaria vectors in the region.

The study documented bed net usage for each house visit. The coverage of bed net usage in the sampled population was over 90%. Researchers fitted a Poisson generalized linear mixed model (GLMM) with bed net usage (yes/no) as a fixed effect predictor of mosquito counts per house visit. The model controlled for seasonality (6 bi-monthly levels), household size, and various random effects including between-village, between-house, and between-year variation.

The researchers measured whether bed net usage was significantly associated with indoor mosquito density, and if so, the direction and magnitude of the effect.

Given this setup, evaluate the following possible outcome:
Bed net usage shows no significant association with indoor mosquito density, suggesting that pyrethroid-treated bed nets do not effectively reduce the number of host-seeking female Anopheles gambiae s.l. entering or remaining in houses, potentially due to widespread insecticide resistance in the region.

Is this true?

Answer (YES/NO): YES